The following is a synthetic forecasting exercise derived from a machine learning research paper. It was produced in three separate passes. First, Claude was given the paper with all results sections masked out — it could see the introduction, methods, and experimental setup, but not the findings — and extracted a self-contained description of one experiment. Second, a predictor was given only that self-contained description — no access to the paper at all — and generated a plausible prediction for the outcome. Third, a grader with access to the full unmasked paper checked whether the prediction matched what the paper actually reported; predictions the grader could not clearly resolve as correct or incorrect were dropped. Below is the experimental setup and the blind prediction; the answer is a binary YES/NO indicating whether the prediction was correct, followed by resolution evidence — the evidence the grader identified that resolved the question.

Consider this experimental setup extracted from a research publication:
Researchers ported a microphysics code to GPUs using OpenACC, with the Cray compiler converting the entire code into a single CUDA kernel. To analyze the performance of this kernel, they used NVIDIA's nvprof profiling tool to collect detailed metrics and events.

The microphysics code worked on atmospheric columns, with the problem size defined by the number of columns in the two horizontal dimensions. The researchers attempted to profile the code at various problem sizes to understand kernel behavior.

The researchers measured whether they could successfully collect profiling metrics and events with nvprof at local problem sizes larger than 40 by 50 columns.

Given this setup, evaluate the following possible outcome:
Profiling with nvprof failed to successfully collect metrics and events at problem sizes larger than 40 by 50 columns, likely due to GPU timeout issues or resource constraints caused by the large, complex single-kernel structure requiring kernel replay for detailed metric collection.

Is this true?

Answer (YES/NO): YES